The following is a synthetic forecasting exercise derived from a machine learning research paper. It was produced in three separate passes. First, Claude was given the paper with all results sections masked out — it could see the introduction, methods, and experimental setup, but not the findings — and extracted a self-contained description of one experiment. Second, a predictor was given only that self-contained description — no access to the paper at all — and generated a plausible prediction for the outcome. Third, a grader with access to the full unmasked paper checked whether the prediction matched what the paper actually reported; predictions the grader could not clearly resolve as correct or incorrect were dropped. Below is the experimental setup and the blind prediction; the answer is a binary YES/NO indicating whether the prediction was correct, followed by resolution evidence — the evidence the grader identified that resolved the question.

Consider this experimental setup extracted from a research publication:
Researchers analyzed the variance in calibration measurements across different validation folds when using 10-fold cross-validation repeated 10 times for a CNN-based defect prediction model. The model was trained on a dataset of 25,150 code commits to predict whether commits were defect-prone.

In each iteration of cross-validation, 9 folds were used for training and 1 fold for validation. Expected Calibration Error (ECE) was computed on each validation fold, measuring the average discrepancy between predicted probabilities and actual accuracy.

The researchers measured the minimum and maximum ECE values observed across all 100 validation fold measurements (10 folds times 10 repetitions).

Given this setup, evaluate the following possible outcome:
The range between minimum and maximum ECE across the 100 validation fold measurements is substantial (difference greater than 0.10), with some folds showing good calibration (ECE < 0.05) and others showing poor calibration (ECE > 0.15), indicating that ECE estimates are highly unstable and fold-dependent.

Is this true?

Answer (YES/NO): NO